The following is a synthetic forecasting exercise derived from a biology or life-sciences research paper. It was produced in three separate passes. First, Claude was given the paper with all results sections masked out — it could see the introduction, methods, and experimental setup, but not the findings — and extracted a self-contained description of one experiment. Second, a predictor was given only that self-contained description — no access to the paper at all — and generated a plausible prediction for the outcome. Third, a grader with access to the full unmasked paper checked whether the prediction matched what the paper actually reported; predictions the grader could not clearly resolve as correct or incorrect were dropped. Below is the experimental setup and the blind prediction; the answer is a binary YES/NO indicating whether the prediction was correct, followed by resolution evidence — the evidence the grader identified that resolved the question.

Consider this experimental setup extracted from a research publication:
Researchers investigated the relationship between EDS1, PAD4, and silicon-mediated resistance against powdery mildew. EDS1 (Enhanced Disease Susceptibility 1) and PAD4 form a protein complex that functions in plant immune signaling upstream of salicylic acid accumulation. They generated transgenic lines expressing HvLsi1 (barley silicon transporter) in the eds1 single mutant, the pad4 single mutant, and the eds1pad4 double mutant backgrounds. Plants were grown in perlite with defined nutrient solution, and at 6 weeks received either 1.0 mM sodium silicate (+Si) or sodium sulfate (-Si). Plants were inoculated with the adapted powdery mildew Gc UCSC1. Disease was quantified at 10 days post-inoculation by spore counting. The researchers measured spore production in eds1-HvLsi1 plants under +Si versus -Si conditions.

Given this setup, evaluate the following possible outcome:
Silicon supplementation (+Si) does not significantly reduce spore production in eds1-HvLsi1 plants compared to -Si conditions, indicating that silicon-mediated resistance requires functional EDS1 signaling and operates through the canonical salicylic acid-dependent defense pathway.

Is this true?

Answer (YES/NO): NO